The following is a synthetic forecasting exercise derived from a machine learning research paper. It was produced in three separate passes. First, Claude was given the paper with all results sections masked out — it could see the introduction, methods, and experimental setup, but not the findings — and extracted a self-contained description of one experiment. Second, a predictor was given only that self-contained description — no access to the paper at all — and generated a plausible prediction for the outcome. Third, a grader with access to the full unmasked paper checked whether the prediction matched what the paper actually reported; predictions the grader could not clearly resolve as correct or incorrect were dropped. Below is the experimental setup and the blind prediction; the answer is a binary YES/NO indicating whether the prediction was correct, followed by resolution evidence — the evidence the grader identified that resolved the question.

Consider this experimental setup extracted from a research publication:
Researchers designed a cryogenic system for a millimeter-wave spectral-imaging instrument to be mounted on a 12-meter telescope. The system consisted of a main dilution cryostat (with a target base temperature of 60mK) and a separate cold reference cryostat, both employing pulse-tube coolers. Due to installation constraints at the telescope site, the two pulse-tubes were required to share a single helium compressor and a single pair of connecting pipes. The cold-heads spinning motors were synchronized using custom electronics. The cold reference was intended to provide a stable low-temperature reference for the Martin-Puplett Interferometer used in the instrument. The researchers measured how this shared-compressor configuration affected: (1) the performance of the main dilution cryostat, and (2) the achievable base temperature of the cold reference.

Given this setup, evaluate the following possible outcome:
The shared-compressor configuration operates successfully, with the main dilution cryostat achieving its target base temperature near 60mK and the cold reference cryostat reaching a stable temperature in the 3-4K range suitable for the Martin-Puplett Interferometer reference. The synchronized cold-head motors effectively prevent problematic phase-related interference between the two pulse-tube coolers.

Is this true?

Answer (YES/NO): NO